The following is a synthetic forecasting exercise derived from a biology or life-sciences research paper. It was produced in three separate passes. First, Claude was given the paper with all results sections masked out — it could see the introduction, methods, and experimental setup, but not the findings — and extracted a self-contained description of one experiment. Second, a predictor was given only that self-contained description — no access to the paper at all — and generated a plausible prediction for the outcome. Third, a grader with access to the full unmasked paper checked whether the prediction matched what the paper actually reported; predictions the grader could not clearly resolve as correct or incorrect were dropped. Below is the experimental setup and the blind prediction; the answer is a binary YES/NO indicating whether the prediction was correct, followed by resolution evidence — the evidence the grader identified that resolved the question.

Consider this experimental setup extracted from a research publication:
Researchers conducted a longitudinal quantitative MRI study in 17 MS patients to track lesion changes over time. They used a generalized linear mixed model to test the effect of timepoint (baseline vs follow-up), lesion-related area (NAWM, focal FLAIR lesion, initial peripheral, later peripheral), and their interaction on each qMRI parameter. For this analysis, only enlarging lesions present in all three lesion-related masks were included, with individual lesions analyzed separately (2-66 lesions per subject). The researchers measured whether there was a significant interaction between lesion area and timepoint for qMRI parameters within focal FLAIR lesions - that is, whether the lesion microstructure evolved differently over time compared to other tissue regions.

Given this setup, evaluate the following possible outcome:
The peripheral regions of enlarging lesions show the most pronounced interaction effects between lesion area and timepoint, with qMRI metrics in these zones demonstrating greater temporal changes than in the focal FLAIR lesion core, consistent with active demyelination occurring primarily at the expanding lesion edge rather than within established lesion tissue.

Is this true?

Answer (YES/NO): NO